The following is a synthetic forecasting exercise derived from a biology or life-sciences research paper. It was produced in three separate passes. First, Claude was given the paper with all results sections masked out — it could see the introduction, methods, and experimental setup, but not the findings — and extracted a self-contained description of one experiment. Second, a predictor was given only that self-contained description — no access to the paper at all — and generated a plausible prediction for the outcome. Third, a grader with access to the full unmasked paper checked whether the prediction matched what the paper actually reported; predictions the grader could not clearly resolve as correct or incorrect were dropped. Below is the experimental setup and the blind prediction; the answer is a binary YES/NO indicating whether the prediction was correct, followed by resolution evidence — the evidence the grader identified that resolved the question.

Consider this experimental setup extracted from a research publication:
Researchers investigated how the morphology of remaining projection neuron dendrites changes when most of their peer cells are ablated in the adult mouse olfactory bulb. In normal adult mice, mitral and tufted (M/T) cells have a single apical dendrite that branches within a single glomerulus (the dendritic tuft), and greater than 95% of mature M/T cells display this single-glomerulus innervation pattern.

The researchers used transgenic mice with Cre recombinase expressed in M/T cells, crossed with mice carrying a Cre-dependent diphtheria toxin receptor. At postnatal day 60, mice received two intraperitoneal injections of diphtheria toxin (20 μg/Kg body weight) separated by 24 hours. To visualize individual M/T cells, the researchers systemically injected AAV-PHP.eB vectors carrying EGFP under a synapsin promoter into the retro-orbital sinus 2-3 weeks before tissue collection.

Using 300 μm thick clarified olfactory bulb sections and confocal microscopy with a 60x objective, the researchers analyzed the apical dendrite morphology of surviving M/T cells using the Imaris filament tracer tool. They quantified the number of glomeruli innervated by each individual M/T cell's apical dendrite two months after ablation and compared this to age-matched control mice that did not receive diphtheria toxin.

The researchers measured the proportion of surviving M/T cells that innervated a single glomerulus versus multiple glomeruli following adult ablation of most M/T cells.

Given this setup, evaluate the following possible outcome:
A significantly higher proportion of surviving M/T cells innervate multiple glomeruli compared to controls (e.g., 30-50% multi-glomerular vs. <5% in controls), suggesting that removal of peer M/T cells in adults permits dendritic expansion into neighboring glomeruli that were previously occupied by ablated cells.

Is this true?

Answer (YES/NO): YES